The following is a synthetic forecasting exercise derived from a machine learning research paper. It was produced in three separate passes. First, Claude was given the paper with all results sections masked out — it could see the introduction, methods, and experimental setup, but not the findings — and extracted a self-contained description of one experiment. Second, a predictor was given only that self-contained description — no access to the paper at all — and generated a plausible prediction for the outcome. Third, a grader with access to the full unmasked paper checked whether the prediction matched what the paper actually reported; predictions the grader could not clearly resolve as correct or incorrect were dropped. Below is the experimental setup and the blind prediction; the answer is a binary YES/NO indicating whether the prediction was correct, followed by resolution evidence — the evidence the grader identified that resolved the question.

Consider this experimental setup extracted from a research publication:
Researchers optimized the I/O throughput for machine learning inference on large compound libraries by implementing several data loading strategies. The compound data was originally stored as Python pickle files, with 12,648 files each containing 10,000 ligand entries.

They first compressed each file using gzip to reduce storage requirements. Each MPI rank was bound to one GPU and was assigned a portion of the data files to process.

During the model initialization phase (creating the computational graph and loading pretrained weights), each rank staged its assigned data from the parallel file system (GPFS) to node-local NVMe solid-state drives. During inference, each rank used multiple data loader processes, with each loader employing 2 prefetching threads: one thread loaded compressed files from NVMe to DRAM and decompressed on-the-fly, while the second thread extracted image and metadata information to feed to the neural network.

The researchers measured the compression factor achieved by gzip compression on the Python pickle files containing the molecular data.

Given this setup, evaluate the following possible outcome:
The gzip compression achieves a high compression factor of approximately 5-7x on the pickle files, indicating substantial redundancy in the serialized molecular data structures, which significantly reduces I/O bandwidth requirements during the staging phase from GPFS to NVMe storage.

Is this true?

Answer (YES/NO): NO